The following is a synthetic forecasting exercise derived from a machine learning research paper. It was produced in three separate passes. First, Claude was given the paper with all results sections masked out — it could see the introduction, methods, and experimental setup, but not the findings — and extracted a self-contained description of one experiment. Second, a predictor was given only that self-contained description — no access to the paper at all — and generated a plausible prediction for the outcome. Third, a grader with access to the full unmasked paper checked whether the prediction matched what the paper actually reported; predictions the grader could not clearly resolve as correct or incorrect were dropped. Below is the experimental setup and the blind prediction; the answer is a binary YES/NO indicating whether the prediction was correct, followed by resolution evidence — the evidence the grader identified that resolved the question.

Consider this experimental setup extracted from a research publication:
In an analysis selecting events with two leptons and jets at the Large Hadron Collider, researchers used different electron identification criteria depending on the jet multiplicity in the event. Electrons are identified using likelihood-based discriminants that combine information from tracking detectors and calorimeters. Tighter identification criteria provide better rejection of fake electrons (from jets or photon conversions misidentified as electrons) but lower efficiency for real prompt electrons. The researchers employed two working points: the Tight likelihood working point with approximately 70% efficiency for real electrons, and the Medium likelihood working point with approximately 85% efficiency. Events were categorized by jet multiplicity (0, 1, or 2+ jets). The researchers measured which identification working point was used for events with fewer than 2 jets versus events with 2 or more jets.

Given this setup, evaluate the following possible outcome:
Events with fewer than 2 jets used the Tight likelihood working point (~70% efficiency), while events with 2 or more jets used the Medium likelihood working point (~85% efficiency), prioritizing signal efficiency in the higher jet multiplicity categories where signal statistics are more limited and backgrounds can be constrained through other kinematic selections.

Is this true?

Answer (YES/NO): YES